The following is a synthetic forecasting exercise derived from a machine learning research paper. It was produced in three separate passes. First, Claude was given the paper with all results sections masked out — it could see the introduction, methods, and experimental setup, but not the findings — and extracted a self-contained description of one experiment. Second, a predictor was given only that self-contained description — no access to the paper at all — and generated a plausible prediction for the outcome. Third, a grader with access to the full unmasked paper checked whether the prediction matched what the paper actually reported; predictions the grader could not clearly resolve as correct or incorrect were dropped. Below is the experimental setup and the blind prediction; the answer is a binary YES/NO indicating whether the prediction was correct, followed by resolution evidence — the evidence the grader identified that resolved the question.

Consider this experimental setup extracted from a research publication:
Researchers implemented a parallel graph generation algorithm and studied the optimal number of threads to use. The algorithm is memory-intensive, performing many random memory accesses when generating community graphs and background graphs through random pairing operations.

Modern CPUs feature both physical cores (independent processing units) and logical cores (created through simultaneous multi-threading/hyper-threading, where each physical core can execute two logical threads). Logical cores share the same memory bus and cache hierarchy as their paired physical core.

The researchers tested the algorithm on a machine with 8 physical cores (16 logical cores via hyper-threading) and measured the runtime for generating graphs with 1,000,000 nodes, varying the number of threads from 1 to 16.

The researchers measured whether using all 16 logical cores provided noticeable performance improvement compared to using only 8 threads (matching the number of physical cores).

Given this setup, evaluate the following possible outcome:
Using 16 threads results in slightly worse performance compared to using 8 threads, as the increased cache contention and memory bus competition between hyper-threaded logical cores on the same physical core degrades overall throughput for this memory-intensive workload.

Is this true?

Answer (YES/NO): NO